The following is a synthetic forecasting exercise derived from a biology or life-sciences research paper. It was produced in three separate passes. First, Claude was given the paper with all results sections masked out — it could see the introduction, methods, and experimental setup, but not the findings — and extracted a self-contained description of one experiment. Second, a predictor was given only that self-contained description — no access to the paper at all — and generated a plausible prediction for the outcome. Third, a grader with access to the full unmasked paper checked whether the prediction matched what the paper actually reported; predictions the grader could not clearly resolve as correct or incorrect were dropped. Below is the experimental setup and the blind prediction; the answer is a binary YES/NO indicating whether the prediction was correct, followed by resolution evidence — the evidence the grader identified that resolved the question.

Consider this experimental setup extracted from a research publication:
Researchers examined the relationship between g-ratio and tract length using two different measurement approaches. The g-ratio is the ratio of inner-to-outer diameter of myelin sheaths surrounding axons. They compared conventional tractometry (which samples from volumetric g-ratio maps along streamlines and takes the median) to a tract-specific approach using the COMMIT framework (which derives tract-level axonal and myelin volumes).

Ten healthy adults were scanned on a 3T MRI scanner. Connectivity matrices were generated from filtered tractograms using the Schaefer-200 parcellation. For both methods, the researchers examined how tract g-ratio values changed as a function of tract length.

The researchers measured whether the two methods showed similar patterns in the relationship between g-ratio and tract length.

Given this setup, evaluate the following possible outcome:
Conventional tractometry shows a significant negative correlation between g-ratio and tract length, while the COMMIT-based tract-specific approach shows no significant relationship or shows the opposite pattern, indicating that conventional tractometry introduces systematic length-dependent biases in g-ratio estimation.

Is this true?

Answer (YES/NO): NO